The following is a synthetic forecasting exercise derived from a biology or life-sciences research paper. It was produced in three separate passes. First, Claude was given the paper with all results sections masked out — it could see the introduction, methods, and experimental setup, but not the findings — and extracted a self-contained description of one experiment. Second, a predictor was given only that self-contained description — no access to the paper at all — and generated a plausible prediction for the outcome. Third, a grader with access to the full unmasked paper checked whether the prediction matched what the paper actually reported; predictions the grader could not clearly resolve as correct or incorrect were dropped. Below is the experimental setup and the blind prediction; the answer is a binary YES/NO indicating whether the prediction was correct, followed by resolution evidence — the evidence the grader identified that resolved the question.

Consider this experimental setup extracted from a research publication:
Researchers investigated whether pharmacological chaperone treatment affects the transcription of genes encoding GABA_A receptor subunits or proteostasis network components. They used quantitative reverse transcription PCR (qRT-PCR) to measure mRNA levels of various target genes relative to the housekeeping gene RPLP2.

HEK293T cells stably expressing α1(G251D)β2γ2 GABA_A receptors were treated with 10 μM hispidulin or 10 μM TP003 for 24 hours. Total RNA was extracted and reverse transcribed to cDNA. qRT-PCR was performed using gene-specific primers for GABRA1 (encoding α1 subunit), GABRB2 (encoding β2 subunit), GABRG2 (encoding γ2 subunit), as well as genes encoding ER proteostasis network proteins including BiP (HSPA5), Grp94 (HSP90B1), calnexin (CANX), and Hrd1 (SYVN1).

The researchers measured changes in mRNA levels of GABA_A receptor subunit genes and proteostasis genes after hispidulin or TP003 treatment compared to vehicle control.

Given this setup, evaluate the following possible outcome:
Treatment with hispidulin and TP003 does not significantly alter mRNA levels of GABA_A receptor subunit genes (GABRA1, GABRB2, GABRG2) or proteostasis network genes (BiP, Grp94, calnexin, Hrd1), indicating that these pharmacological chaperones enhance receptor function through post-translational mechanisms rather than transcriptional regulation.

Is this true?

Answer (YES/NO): YES